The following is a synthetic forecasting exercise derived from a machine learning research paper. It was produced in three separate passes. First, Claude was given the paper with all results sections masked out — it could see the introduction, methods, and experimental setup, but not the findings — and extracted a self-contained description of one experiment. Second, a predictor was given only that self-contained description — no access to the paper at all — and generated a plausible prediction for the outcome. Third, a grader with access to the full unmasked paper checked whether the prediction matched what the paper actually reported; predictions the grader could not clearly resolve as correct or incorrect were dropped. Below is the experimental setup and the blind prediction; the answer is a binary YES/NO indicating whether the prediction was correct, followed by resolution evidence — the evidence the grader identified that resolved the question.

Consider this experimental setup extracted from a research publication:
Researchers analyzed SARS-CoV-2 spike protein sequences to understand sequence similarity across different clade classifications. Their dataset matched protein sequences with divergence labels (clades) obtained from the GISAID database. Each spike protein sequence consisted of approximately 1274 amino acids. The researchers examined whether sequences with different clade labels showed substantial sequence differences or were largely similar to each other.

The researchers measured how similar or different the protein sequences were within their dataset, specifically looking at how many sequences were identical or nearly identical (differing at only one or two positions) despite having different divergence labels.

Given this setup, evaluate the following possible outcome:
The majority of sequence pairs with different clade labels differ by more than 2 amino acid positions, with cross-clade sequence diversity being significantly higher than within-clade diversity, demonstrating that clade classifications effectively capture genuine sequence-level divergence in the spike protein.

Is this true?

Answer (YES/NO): NO